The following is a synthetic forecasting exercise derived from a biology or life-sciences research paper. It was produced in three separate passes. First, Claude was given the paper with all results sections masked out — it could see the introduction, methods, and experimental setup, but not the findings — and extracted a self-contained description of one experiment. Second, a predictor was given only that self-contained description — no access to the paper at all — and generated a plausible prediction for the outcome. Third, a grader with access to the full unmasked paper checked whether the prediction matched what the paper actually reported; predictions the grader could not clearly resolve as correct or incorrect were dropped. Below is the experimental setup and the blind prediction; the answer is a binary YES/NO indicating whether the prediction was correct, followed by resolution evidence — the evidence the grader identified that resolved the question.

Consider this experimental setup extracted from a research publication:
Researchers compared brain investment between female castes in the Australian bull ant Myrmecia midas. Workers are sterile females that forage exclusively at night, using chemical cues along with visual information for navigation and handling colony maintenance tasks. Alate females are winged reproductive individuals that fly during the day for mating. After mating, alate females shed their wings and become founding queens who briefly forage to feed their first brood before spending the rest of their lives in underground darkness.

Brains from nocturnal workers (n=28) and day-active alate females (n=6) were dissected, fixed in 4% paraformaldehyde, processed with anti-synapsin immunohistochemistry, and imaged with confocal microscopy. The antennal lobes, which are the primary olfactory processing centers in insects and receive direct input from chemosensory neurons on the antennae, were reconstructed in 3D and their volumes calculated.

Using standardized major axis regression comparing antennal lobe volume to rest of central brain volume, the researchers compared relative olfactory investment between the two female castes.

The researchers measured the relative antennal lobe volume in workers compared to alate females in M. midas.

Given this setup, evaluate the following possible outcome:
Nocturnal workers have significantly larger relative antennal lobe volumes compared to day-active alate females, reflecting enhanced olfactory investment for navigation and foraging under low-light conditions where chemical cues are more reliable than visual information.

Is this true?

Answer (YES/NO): NO